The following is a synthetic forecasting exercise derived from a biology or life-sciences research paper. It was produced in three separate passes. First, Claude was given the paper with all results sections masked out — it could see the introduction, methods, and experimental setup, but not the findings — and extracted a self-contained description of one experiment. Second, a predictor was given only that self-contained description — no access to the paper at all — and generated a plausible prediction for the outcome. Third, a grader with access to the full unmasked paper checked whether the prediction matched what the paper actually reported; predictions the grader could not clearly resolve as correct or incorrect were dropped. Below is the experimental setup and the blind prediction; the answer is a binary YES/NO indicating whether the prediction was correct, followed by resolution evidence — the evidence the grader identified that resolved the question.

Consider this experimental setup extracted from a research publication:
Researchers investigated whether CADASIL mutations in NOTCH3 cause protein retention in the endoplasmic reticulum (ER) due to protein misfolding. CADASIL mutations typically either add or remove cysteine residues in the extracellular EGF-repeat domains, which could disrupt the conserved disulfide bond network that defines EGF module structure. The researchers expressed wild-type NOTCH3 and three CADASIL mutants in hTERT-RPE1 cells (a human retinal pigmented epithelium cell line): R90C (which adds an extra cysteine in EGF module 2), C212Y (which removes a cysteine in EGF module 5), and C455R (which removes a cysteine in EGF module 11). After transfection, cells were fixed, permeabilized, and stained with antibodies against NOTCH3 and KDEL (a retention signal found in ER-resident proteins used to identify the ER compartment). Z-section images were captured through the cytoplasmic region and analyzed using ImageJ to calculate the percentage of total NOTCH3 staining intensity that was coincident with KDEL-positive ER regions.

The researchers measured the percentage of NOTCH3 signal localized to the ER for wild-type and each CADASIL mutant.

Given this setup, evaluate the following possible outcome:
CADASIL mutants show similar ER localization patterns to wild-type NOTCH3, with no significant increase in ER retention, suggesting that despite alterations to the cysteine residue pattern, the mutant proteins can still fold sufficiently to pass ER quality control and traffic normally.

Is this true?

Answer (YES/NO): NO